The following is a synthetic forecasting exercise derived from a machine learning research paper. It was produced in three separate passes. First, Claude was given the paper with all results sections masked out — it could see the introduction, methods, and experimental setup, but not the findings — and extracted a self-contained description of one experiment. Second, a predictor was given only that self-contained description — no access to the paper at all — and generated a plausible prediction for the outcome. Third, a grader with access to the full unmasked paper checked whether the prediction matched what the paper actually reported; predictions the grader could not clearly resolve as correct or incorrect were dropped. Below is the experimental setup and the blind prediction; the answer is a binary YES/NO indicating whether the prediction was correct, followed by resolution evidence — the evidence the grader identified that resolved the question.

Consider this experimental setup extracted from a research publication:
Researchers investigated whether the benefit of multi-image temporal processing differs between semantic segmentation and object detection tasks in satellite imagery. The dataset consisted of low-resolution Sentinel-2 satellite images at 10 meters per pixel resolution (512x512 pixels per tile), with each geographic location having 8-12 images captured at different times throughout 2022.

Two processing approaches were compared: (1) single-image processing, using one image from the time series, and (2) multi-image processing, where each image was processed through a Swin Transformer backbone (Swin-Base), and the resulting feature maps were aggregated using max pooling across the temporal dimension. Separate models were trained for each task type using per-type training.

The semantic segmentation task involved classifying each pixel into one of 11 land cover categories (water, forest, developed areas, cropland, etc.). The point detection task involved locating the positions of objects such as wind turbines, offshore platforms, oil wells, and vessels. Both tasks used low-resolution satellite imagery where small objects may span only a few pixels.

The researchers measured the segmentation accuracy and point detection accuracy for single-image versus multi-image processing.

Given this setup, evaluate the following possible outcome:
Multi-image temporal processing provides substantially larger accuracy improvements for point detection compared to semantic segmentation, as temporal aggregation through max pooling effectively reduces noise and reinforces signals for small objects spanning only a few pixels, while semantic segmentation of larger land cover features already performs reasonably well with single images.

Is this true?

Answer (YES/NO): YES